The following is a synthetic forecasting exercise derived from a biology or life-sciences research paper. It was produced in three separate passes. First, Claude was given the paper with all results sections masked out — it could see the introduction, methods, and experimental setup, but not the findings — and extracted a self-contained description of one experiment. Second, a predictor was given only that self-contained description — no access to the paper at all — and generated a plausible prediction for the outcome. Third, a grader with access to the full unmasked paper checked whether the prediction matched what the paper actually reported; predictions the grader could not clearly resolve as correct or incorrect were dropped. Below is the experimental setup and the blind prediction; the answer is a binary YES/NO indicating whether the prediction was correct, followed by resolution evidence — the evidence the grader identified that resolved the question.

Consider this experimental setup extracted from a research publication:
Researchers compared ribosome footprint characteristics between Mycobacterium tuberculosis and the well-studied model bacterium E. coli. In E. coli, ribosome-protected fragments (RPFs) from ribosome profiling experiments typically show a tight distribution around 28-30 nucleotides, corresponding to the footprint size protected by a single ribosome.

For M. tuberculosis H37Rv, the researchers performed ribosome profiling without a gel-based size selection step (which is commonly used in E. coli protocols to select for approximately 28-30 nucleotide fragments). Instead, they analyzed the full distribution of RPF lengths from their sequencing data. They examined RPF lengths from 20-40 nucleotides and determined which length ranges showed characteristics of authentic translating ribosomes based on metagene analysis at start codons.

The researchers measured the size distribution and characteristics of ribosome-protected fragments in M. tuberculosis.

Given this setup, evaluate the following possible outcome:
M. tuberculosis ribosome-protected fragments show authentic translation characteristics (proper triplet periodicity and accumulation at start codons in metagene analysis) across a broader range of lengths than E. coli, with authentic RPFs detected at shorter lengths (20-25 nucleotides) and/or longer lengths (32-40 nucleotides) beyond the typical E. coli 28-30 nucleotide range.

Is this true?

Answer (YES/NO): NO